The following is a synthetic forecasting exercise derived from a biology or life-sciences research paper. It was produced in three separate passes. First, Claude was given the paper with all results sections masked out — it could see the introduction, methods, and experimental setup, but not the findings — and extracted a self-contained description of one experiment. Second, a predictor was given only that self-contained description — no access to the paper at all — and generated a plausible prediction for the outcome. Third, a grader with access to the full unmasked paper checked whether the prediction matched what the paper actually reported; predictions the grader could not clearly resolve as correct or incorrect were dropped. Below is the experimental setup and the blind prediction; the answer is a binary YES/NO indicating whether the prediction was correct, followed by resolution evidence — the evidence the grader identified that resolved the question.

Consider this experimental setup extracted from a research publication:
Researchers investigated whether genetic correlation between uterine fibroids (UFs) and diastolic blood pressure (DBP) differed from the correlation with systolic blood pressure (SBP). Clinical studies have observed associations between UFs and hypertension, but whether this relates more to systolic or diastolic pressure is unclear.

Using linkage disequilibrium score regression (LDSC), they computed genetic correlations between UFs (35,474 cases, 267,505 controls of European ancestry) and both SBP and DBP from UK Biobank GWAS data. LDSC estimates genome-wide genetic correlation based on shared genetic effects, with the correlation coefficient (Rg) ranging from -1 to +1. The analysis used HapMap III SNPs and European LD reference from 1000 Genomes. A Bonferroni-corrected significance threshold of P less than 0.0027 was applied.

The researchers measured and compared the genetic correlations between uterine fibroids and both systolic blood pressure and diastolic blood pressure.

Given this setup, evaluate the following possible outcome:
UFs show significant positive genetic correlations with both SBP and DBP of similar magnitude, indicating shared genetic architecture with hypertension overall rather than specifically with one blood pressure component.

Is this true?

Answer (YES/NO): NO